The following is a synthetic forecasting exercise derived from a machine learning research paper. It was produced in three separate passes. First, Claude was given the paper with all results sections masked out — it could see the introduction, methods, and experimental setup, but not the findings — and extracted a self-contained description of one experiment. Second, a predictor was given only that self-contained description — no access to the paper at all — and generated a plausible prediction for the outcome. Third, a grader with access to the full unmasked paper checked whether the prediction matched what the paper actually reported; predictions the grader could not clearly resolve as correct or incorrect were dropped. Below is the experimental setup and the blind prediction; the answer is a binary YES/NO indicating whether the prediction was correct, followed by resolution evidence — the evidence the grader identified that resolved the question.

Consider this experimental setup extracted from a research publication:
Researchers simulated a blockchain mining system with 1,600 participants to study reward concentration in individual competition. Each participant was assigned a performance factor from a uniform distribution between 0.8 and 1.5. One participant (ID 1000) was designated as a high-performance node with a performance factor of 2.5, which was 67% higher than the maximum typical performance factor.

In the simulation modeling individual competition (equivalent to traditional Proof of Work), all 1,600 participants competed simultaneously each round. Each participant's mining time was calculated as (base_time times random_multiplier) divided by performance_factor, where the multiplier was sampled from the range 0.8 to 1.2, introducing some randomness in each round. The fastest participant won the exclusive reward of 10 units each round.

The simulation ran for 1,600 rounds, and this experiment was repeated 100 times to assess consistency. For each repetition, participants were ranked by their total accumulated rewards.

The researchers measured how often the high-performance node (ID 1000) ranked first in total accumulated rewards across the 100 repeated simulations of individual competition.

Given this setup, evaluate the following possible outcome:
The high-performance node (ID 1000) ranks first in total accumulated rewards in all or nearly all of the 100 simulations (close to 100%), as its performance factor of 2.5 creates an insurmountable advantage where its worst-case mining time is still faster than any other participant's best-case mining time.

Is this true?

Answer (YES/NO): YES